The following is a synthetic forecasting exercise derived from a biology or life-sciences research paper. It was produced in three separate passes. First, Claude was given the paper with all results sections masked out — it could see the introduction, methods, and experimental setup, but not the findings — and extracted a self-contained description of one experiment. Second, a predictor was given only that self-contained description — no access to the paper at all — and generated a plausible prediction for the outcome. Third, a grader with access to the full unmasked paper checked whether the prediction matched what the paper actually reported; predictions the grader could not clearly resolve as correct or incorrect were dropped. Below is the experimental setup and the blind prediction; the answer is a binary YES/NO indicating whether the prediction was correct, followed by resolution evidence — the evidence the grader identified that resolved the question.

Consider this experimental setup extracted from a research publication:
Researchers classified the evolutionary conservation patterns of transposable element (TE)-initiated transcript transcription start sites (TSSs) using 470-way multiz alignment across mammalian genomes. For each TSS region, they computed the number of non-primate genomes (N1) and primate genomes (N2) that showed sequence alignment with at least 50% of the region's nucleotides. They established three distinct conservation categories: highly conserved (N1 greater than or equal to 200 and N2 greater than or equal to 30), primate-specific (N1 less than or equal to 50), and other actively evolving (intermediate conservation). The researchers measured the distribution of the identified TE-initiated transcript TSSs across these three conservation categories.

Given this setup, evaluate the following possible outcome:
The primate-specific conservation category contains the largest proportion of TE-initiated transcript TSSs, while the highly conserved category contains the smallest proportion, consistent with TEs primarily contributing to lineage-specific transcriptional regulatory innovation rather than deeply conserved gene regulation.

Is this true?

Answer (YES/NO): NO